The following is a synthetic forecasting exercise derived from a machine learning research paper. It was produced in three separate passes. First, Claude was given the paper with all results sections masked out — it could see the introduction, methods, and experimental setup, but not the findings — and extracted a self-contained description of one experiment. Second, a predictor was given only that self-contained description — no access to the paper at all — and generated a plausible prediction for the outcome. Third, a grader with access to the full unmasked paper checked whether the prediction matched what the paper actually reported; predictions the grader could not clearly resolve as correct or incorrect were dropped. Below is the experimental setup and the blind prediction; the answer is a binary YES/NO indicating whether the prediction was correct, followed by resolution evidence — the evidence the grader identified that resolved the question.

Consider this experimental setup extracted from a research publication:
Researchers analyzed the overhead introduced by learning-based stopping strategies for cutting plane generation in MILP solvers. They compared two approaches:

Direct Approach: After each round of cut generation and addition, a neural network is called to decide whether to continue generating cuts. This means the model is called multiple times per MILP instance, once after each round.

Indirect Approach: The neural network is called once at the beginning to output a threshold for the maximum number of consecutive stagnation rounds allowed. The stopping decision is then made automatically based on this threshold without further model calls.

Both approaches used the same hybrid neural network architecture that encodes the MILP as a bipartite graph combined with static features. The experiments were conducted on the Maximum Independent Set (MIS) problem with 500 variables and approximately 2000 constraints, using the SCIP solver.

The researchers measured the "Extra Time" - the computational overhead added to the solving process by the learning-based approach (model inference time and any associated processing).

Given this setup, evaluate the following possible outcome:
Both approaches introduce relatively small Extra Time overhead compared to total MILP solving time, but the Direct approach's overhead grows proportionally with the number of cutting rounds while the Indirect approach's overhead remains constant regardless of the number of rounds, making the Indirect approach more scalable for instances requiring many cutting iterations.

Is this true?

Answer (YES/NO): NO